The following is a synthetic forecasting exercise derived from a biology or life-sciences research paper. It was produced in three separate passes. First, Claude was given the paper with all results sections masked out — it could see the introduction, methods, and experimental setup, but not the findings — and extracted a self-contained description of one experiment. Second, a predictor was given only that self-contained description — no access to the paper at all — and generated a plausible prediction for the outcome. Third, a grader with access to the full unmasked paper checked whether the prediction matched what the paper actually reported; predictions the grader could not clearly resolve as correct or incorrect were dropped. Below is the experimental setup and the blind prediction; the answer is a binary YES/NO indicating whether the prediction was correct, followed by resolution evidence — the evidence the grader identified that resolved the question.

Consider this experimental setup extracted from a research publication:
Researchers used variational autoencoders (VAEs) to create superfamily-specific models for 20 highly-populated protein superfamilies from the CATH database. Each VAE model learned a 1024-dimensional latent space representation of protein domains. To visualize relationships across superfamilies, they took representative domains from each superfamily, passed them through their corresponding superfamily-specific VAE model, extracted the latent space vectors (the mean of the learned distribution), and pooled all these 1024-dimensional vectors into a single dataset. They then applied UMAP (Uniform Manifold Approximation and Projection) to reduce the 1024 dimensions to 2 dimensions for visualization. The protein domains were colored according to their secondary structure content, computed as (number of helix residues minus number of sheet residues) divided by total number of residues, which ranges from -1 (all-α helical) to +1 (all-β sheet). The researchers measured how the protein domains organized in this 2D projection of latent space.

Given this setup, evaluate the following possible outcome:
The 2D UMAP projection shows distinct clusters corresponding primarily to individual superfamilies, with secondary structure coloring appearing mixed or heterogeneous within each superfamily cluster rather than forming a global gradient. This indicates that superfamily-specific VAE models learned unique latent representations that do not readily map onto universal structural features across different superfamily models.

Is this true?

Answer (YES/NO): NO